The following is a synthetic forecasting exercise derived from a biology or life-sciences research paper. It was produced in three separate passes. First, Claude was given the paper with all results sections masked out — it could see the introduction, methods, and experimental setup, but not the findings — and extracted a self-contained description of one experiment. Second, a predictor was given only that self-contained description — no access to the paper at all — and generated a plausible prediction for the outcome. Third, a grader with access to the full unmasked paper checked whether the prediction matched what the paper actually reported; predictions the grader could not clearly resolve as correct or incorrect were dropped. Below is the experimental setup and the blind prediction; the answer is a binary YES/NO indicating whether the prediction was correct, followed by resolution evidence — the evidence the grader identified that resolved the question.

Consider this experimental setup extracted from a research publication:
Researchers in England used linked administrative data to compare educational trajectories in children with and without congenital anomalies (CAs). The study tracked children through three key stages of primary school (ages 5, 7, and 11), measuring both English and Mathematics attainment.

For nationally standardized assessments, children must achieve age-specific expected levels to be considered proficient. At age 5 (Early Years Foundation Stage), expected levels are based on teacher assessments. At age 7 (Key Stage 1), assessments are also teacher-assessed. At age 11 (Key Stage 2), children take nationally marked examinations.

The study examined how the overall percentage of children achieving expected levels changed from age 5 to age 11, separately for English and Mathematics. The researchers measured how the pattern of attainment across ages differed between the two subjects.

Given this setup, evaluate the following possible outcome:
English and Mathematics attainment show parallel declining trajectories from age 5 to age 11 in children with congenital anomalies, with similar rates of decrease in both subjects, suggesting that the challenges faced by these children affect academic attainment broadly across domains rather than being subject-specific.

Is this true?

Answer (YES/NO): NO